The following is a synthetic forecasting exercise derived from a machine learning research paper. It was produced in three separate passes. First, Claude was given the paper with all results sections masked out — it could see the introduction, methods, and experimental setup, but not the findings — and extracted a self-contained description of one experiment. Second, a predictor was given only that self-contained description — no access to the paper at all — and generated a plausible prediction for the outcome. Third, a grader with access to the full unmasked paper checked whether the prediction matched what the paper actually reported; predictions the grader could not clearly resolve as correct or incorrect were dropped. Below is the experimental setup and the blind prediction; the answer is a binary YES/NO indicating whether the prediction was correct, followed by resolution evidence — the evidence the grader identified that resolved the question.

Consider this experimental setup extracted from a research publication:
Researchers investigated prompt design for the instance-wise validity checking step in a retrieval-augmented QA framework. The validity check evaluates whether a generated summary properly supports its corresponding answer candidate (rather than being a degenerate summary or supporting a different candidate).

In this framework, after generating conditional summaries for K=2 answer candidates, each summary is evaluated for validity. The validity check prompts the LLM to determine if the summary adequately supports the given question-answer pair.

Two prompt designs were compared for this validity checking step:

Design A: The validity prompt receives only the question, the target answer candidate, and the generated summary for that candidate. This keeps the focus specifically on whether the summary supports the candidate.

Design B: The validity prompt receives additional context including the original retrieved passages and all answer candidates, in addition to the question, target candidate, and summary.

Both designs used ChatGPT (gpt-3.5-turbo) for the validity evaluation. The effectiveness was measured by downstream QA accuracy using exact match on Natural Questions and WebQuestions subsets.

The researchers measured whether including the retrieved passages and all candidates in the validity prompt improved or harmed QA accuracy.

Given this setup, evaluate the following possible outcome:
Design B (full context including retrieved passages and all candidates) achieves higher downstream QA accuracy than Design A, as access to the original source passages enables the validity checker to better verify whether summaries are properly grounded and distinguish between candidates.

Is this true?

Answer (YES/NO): NO